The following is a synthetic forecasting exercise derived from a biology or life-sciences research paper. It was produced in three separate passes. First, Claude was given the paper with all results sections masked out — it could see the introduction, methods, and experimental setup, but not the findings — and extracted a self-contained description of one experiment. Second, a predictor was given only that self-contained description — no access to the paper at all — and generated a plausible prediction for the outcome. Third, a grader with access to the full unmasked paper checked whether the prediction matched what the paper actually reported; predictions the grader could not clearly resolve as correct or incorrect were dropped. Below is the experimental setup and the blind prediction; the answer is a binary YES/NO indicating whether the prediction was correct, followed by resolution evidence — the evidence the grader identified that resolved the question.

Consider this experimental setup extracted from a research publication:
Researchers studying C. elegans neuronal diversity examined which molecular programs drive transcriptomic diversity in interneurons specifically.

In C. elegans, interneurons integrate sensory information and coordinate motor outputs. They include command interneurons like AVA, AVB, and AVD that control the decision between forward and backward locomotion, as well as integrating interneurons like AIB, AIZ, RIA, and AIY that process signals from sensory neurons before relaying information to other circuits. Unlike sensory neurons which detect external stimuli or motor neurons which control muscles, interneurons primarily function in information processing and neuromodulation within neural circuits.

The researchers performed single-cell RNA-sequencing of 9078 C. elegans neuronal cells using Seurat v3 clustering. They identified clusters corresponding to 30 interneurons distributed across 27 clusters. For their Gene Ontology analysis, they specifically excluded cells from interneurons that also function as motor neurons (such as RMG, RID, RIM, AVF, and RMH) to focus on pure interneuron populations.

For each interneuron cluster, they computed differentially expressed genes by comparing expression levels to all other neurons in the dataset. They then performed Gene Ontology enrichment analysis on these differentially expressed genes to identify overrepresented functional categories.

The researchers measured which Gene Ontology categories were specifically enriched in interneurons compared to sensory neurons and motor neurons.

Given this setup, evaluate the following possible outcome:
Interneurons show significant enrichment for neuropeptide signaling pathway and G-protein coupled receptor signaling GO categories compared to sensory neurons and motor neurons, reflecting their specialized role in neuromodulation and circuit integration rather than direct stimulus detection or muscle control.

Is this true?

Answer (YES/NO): YES